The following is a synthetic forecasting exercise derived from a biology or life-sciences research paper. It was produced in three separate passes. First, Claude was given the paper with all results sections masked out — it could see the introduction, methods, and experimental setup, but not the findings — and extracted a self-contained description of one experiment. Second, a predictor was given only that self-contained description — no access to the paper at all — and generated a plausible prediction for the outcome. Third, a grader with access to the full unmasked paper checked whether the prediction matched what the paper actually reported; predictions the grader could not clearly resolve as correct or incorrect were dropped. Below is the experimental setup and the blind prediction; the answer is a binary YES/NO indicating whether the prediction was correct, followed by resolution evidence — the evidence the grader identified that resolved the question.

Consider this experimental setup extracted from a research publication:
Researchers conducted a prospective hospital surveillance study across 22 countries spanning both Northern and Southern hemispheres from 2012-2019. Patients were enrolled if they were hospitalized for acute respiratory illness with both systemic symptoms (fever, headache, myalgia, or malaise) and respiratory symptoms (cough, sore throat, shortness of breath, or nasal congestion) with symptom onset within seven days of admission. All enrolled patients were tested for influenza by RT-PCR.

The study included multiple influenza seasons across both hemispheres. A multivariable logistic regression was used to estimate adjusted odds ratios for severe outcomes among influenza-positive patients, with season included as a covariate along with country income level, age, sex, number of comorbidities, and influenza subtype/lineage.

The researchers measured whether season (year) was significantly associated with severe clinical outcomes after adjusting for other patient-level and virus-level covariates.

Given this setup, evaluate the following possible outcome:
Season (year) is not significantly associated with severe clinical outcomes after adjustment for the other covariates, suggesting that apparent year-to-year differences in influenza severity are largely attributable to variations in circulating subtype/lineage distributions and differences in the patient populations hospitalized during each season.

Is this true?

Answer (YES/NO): NO